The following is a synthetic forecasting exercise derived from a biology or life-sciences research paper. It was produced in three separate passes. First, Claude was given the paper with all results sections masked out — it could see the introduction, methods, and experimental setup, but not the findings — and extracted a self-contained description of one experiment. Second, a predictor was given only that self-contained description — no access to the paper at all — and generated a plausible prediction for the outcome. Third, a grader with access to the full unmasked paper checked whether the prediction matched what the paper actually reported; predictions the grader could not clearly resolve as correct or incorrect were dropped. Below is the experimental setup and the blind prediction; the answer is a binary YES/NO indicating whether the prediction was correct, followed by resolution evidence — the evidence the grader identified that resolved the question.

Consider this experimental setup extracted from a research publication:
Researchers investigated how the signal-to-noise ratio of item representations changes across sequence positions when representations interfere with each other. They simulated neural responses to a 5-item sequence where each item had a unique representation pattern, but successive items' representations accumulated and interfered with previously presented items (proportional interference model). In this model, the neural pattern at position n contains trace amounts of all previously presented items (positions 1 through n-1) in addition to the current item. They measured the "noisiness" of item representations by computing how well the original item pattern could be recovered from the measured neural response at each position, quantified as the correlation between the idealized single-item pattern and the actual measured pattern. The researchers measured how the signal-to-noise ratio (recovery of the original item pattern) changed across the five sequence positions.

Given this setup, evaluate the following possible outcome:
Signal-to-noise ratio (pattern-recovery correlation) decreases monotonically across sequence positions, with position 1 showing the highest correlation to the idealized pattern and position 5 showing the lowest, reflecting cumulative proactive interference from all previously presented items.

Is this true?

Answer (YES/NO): YES